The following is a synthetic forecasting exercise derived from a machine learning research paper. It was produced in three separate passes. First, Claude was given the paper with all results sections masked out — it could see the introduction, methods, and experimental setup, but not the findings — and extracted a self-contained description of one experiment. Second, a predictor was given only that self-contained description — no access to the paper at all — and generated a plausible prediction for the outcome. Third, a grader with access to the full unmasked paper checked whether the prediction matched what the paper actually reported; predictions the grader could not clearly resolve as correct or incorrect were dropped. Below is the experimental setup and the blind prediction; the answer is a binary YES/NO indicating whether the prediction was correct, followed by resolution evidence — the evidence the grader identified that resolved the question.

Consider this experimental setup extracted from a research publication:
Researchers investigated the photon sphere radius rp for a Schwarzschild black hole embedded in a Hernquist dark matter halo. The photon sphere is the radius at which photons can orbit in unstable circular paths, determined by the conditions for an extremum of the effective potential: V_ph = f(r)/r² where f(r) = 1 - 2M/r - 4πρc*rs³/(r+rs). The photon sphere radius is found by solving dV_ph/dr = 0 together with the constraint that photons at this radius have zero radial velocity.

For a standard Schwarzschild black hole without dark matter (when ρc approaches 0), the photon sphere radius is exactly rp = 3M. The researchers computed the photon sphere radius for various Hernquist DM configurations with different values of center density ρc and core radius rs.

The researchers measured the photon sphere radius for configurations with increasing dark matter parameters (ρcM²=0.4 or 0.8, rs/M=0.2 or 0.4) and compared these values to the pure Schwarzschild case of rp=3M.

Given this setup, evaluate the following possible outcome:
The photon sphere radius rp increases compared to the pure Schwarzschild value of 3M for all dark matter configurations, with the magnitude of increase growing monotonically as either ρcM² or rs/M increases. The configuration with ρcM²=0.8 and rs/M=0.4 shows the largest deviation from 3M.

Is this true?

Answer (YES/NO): YES